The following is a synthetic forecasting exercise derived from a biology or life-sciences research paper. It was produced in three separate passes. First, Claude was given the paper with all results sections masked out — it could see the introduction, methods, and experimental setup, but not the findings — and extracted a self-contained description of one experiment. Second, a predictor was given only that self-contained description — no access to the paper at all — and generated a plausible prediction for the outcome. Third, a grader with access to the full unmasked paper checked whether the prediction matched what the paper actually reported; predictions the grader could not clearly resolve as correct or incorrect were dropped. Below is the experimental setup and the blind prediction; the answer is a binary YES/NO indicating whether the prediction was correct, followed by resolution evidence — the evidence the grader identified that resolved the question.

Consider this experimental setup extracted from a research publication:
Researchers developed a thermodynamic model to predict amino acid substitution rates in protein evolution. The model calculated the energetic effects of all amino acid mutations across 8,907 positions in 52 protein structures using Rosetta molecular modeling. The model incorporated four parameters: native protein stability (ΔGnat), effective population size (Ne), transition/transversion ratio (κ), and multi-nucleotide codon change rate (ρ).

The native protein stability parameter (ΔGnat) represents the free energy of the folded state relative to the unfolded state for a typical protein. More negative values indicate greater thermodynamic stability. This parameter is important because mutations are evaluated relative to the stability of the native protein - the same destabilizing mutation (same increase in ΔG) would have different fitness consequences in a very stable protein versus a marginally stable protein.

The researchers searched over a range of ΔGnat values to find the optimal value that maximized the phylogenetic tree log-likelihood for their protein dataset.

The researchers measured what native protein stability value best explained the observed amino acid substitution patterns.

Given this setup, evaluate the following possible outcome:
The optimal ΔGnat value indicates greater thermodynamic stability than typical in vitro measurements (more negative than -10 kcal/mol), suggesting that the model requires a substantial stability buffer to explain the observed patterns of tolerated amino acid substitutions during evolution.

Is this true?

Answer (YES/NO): NO